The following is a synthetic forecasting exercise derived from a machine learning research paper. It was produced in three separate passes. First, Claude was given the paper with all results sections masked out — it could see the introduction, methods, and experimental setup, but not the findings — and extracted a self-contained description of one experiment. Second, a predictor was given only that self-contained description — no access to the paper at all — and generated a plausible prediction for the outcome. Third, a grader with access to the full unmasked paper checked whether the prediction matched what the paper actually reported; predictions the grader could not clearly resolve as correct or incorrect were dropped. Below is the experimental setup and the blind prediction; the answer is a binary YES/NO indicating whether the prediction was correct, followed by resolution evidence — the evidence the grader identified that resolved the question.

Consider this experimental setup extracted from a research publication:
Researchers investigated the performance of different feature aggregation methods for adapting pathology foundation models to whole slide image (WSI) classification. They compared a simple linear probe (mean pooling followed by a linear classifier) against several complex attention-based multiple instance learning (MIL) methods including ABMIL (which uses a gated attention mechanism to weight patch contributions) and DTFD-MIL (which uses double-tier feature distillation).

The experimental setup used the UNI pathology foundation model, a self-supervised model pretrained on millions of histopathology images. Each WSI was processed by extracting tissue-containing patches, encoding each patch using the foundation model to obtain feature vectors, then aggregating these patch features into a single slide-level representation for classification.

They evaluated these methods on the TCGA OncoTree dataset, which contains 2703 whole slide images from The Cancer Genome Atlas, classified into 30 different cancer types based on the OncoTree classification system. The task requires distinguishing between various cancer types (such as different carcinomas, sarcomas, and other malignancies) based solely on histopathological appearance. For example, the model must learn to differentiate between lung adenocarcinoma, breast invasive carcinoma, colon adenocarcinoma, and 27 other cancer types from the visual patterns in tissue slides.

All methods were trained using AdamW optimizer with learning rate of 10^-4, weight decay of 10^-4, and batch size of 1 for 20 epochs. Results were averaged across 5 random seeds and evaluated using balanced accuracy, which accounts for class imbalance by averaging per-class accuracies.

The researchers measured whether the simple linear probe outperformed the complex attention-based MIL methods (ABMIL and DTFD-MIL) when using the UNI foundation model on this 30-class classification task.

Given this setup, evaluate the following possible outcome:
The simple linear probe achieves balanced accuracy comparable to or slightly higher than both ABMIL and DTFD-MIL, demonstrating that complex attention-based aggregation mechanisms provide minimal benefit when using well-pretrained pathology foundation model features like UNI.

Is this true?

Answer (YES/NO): YES